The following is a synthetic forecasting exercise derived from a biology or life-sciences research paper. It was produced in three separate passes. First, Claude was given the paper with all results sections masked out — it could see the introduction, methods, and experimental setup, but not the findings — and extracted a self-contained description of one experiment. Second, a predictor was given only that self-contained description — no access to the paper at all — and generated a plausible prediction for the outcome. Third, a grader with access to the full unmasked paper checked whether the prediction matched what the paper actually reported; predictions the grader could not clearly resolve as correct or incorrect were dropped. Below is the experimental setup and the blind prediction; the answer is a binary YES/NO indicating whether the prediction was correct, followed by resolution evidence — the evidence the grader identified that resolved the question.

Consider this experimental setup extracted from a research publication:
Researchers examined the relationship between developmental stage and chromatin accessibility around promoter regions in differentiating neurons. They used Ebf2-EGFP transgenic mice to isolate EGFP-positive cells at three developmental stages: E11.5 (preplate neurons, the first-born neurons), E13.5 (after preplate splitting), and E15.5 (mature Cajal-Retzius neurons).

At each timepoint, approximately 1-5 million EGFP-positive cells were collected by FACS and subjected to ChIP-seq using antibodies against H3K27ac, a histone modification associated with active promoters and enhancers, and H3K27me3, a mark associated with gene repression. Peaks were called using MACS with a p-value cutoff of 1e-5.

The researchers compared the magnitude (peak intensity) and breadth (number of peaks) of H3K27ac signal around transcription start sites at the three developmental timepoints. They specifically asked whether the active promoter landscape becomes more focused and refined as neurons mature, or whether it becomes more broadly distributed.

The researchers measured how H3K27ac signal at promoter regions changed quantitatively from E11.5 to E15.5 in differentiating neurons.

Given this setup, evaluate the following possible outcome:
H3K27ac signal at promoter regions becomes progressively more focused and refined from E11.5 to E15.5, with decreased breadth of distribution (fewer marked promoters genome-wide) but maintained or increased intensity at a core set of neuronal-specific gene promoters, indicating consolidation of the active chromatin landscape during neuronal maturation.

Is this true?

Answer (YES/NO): NO